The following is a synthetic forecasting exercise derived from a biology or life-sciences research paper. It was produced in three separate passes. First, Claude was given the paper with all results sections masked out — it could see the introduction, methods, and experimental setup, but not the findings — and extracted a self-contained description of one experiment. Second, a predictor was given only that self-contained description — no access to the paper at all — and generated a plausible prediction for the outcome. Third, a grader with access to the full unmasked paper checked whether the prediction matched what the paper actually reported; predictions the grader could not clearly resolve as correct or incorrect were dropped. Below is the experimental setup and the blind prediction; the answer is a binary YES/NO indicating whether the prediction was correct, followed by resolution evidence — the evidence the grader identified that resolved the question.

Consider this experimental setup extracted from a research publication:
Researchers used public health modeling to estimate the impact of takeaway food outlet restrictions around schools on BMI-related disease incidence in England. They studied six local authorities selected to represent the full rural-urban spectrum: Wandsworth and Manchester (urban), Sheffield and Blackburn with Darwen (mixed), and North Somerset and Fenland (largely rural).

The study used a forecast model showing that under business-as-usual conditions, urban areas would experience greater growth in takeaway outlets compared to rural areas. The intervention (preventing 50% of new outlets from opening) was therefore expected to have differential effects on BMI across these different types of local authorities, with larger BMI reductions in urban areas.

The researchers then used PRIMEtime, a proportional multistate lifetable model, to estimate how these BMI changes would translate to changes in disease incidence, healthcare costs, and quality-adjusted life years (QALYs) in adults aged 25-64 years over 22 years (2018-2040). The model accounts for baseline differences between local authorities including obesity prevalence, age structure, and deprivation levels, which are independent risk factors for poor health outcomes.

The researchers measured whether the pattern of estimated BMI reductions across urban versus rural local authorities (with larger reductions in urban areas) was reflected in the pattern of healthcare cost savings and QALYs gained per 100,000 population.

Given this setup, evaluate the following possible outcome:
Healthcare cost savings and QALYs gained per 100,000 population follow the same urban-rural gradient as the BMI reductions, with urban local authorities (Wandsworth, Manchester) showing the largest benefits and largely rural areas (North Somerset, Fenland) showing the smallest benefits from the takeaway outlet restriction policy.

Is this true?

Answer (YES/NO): NO